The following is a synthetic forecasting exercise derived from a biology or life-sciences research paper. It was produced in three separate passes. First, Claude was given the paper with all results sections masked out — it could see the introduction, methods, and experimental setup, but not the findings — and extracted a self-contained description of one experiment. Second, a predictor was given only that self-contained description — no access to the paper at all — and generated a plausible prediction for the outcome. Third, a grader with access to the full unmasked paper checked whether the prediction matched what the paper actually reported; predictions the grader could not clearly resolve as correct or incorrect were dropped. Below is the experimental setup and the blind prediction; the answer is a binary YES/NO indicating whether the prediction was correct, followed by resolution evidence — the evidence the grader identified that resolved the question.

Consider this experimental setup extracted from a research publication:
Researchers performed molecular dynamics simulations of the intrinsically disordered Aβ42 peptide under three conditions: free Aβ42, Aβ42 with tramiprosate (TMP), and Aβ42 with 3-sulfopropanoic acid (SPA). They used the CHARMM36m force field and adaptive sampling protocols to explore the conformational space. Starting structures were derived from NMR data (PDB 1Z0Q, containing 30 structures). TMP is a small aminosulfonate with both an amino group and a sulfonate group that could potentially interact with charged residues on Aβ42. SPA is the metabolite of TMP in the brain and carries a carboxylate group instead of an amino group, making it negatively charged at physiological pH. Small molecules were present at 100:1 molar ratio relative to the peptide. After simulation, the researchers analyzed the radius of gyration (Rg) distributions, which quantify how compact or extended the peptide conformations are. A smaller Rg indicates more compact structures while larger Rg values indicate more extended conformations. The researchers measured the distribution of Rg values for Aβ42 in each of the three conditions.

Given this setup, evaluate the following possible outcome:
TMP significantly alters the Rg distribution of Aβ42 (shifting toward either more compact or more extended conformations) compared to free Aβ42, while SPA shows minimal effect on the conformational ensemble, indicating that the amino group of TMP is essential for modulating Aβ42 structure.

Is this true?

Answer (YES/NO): NO